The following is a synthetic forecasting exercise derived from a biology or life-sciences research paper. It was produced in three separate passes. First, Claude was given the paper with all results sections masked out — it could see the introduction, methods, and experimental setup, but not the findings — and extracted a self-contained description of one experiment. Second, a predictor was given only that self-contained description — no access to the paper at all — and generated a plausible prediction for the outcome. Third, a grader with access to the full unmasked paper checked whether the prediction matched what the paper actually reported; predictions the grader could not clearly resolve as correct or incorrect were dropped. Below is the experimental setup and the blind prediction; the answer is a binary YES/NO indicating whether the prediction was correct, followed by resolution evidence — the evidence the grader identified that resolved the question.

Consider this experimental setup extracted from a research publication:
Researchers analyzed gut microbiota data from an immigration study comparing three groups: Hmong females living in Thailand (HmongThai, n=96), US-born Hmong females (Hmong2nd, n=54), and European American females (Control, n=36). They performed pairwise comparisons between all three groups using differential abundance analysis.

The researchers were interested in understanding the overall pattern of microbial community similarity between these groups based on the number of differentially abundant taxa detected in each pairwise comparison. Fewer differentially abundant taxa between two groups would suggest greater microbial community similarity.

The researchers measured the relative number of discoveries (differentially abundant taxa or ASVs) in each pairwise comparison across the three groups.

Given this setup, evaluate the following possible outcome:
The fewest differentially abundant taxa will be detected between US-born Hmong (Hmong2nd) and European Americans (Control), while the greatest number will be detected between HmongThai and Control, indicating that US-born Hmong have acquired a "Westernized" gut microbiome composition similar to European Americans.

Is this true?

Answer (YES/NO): YES